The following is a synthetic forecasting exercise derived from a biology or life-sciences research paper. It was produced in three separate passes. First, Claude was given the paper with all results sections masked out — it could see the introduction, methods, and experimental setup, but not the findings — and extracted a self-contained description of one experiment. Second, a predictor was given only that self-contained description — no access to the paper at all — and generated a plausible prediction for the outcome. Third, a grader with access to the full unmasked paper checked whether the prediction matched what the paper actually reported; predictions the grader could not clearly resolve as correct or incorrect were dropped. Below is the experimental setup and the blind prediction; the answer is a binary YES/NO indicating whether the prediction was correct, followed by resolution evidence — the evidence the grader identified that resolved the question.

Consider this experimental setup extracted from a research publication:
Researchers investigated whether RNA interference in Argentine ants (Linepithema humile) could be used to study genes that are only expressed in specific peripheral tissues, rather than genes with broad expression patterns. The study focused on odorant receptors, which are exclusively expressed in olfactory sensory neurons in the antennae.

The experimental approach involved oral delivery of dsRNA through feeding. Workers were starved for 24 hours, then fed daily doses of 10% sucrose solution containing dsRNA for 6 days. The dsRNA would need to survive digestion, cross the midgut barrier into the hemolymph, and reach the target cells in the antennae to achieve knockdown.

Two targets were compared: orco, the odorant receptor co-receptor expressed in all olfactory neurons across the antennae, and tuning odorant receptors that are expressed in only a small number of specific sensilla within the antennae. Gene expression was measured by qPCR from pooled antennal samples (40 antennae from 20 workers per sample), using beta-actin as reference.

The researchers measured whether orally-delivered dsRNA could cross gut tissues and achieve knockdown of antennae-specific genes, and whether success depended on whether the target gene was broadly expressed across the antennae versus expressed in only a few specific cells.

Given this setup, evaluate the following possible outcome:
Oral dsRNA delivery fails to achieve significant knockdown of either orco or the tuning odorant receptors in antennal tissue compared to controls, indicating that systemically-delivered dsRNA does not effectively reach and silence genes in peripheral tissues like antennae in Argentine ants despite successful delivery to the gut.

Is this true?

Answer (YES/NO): NO